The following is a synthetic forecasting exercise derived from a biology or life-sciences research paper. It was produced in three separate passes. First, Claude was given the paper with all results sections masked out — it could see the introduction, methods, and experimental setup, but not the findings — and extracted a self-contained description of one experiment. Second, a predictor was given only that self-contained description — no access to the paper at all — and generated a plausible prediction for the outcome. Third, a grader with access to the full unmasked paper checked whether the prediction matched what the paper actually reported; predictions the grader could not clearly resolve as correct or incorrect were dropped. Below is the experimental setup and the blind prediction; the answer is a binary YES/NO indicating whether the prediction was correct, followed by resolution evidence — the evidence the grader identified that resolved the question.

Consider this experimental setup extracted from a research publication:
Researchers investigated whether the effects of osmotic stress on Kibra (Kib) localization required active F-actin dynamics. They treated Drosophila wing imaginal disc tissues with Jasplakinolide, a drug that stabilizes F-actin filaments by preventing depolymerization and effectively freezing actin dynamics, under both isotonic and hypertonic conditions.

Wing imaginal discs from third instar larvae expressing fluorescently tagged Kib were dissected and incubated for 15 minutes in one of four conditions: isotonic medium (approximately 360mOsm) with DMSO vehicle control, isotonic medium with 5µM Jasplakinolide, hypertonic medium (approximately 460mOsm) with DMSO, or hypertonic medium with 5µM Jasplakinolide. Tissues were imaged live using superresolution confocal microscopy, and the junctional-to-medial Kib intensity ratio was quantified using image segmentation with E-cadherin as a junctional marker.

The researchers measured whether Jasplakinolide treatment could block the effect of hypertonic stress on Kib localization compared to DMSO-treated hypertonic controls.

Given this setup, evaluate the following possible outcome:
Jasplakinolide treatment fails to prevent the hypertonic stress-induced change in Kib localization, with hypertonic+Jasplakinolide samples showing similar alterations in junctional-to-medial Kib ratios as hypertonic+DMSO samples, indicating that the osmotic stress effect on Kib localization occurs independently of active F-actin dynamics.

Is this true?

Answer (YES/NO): NO